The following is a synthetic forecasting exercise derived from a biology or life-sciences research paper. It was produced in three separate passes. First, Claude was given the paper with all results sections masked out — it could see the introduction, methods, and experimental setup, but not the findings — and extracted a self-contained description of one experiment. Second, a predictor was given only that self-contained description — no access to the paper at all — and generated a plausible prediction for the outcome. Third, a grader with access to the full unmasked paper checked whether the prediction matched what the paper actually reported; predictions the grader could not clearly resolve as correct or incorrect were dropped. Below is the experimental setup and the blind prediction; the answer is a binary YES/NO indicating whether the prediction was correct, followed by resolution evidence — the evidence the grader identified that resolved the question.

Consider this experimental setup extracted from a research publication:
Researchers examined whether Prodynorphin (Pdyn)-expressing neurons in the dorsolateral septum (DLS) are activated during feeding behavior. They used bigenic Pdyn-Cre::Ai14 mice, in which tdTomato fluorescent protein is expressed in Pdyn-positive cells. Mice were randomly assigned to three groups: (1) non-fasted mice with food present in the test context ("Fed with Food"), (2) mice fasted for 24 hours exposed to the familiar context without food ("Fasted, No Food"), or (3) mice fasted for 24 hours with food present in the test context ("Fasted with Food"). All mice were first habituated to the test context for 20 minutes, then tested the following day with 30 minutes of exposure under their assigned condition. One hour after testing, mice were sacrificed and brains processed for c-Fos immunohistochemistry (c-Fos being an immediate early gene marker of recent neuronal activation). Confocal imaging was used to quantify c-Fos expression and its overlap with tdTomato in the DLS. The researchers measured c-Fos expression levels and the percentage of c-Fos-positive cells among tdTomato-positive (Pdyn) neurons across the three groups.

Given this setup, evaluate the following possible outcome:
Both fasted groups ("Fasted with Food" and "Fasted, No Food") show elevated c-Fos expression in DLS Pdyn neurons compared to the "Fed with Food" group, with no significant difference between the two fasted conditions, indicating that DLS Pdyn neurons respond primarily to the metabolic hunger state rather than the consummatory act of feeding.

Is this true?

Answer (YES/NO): NO